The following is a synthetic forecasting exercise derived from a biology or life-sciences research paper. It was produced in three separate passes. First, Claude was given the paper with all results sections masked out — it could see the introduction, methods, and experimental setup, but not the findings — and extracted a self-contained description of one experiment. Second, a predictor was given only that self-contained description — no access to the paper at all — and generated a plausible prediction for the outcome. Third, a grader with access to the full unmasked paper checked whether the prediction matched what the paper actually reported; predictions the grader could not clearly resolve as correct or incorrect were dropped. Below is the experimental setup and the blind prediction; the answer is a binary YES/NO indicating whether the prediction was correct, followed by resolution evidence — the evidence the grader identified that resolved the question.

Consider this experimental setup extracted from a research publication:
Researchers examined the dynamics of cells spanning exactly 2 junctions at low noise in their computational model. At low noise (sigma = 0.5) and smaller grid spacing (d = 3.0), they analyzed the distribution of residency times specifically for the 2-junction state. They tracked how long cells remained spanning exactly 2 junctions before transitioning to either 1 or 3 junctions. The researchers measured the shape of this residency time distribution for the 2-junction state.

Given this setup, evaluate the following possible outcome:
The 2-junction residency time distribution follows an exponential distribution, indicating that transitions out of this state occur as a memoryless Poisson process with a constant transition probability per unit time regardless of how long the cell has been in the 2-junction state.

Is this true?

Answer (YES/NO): NO